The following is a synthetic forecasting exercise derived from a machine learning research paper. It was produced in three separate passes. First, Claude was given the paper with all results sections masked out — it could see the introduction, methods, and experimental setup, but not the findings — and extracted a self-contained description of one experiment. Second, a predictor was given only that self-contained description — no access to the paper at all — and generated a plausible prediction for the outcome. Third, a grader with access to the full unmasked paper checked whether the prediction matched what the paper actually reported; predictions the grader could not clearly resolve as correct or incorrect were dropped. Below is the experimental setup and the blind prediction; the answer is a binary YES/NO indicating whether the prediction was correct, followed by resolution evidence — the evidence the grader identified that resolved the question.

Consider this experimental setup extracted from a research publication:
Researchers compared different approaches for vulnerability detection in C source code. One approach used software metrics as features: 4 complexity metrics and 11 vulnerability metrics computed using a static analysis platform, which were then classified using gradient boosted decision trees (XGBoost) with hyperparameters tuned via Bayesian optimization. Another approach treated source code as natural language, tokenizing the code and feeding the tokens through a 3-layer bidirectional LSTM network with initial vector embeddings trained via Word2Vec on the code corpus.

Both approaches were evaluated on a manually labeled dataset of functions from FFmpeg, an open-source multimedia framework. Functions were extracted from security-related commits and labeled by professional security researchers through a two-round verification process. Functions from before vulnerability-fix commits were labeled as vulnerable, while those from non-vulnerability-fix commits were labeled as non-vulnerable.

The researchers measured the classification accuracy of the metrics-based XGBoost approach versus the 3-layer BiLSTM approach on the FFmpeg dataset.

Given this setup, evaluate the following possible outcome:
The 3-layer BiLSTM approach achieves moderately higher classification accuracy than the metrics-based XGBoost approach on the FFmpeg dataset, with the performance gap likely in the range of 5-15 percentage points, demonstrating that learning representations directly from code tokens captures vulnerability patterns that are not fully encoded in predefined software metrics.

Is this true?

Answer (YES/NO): NO